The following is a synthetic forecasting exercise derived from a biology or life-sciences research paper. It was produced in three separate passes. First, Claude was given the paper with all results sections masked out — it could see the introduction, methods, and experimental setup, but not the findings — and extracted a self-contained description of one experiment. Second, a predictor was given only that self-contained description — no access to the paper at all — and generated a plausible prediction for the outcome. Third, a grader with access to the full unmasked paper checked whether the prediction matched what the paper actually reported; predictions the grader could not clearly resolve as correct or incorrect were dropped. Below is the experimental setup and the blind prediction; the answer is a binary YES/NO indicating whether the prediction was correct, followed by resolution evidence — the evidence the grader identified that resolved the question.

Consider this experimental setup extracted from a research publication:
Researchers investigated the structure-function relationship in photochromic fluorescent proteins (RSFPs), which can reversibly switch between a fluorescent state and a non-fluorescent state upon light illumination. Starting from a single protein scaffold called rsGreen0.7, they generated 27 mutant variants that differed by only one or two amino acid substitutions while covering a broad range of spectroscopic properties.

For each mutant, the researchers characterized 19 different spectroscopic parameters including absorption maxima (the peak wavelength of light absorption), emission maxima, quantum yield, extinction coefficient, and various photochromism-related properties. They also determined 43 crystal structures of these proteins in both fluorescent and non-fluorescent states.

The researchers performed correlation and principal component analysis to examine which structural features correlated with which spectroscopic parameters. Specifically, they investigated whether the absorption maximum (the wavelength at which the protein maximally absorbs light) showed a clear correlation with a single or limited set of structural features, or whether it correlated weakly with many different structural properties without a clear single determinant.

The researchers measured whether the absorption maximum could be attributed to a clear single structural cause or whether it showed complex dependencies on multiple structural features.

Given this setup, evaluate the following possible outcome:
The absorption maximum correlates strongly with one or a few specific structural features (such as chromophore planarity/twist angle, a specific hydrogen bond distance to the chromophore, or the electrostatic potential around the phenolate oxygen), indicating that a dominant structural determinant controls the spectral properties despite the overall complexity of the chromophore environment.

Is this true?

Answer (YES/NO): NO